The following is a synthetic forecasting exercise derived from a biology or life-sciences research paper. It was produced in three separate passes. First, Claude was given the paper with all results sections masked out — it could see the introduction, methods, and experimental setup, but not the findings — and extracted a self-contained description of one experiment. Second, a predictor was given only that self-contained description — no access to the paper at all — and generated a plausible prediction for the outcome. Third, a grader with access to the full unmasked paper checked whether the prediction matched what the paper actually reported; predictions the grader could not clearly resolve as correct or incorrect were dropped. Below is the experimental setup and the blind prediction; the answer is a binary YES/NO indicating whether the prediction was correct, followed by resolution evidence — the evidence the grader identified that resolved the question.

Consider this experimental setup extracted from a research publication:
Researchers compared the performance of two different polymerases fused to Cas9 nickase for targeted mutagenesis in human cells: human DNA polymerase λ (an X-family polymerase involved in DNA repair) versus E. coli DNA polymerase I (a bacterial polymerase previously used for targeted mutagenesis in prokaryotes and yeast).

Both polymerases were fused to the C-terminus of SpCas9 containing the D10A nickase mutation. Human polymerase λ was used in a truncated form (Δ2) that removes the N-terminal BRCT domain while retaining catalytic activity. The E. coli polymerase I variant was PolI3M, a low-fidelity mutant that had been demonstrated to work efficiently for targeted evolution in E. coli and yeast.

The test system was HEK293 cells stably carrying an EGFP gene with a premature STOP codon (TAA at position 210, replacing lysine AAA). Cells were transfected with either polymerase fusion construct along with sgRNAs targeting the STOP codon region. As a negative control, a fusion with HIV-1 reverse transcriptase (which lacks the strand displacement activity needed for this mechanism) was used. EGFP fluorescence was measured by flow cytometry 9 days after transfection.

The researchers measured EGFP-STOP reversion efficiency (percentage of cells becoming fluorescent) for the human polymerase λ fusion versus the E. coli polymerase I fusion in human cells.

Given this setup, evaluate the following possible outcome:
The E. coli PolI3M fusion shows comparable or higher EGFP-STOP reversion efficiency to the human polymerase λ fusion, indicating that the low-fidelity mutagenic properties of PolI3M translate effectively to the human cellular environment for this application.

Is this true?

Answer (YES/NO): NO